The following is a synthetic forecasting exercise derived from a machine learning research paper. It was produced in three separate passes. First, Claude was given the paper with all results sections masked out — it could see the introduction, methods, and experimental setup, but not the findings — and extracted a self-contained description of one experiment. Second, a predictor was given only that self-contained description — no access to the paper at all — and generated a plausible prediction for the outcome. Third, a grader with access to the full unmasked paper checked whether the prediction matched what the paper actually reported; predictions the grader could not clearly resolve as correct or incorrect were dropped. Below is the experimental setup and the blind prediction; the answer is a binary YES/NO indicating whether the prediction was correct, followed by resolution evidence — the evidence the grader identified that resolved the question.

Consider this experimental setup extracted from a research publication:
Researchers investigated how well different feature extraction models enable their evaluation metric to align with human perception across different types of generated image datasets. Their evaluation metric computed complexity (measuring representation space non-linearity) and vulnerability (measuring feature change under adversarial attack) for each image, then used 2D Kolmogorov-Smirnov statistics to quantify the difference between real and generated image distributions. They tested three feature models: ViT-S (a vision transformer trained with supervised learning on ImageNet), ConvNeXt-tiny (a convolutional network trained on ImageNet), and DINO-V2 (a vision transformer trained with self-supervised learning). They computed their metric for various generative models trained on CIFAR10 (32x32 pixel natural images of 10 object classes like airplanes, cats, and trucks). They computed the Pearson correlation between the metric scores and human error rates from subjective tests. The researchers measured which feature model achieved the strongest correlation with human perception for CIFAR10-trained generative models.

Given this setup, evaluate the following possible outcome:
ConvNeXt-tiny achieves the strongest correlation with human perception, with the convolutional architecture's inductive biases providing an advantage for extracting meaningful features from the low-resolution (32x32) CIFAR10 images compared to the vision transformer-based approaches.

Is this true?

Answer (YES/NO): NO